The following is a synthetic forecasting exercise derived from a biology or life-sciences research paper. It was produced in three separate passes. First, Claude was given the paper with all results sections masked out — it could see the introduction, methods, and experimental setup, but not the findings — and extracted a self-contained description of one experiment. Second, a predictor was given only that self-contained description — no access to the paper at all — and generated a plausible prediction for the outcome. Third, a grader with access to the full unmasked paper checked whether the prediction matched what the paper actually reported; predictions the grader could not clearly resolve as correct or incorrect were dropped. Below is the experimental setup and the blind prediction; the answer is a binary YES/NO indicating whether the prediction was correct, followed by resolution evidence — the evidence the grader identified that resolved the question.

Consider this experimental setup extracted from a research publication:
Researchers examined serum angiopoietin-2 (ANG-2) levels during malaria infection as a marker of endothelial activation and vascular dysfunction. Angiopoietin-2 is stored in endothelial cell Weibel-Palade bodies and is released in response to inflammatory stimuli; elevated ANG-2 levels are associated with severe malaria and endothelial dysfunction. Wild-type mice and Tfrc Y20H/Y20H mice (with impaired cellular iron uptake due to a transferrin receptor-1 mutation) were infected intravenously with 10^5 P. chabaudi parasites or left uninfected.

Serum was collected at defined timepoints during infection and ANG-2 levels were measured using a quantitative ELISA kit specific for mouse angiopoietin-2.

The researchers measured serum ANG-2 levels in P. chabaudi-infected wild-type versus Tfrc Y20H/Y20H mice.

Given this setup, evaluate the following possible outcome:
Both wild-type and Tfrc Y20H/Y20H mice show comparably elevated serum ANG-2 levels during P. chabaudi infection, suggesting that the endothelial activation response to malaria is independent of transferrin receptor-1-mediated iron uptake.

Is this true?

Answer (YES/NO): NO